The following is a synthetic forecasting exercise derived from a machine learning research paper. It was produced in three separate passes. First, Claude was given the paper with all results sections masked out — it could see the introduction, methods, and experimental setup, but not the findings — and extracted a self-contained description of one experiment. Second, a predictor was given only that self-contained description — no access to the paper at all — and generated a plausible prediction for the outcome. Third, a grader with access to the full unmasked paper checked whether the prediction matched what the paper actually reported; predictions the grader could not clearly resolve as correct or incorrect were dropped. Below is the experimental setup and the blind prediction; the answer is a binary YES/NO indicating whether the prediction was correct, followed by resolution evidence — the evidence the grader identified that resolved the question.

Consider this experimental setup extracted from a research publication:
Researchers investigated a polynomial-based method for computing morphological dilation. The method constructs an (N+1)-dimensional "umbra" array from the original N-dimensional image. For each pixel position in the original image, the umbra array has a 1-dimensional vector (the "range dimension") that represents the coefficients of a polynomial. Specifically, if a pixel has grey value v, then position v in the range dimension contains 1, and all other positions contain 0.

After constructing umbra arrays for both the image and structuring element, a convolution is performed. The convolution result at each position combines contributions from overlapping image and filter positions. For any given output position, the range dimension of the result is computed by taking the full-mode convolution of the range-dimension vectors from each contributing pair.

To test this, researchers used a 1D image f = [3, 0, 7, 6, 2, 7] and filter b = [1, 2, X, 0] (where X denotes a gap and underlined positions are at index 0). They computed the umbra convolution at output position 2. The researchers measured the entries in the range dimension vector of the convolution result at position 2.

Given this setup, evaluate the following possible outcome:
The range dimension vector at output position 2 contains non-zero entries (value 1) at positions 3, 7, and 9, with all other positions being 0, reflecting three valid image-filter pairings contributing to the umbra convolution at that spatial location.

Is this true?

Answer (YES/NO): YES